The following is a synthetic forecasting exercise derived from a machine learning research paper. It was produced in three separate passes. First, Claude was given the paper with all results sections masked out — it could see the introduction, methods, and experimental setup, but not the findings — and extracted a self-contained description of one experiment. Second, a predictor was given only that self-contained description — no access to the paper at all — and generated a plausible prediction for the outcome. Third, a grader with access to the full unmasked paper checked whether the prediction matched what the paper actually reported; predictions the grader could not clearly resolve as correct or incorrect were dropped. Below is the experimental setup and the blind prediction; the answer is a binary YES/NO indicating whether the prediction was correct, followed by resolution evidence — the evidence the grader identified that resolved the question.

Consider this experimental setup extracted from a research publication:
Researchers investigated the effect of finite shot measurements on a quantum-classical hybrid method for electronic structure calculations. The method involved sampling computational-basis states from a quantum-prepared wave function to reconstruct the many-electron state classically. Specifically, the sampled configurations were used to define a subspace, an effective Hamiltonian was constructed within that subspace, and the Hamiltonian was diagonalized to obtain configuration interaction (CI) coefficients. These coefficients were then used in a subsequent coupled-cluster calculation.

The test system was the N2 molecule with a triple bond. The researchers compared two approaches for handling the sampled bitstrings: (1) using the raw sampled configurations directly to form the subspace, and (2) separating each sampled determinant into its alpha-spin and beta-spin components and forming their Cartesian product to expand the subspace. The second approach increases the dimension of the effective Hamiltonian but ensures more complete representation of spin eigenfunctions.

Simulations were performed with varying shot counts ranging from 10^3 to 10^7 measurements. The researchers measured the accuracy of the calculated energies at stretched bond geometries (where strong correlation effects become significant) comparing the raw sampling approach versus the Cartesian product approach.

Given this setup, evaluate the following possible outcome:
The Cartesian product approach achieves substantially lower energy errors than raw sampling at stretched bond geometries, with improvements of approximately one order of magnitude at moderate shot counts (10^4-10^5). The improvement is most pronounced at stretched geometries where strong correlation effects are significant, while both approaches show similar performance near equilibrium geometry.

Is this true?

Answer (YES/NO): NO